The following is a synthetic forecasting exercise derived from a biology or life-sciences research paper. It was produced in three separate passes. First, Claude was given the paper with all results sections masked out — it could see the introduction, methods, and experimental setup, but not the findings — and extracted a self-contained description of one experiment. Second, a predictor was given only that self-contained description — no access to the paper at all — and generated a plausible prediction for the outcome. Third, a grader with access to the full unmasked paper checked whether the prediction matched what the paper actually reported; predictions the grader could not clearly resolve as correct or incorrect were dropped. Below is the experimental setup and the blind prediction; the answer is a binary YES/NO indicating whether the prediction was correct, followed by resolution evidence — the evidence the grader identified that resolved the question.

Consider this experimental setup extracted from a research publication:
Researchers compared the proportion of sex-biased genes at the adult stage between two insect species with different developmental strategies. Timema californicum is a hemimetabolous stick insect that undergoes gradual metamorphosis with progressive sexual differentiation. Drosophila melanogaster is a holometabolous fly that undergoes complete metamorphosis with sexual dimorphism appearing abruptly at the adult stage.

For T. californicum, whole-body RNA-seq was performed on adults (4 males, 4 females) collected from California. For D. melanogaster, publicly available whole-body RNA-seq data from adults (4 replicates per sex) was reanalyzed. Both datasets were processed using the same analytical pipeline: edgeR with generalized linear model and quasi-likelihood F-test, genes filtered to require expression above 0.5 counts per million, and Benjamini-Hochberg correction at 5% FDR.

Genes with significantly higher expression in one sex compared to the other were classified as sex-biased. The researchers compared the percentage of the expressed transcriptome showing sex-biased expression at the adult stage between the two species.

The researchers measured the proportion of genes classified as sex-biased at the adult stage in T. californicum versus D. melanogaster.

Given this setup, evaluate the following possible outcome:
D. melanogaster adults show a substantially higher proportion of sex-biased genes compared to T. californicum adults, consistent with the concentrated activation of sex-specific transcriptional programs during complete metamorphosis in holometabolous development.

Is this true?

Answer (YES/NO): YES